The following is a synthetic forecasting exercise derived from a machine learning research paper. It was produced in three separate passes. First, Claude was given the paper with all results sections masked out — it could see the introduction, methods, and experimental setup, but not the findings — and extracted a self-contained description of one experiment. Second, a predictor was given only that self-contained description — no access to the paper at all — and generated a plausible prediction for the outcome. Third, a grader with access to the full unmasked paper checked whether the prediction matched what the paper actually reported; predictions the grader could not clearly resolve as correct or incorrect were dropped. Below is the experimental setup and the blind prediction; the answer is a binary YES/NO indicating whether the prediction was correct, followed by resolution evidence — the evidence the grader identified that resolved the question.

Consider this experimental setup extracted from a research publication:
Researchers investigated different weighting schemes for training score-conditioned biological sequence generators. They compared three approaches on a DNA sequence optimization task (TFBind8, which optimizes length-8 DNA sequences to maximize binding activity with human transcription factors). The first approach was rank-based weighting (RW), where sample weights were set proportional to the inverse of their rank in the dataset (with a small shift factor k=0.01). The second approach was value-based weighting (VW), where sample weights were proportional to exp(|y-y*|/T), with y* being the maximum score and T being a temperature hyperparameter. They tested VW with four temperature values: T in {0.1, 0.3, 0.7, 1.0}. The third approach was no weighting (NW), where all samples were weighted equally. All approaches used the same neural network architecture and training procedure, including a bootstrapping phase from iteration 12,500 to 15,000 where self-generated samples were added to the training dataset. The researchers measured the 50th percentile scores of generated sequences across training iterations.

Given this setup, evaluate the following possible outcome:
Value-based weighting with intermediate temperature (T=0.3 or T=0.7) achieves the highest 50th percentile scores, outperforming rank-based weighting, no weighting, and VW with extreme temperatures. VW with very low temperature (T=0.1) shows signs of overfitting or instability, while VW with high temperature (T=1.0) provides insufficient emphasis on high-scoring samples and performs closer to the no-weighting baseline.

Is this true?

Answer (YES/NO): NO